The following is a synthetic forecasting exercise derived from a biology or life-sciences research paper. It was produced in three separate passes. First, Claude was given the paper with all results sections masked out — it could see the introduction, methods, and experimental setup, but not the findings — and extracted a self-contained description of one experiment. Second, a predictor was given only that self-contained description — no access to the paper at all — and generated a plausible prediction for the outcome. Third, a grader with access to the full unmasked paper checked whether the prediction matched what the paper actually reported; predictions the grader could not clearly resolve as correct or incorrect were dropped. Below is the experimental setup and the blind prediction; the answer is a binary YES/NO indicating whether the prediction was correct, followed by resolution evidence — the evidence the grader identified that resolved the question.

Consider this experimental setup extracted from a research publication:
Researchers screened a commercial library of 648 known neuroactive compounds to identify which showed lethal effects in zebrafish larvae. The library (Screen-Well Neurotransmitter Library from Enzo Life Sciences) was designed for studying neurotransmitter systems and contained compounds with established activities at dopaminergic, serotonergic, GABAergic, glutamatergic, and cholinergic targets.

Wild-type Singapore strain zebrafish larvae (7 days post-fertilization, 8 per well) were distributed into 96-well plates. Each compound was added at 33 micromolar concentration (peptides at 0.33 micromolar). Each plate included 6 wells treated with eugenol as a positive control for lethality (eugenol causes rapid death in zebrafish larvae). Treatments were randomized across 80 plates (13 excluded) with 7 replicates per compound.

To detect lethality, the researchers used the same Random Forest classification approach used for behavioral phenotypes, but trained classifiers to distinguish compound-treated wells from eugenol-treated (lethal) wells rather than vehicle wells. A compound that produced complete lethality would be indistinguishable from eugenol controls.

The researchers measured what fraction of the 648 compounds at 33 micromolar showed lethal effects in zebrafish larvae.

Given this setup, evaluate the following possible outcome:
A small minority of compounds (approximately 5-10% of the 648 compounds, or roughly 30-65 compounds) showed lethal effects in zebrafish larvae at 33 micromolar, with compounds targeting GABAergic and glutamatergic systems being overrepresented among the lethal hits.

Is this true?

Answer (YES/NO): NO